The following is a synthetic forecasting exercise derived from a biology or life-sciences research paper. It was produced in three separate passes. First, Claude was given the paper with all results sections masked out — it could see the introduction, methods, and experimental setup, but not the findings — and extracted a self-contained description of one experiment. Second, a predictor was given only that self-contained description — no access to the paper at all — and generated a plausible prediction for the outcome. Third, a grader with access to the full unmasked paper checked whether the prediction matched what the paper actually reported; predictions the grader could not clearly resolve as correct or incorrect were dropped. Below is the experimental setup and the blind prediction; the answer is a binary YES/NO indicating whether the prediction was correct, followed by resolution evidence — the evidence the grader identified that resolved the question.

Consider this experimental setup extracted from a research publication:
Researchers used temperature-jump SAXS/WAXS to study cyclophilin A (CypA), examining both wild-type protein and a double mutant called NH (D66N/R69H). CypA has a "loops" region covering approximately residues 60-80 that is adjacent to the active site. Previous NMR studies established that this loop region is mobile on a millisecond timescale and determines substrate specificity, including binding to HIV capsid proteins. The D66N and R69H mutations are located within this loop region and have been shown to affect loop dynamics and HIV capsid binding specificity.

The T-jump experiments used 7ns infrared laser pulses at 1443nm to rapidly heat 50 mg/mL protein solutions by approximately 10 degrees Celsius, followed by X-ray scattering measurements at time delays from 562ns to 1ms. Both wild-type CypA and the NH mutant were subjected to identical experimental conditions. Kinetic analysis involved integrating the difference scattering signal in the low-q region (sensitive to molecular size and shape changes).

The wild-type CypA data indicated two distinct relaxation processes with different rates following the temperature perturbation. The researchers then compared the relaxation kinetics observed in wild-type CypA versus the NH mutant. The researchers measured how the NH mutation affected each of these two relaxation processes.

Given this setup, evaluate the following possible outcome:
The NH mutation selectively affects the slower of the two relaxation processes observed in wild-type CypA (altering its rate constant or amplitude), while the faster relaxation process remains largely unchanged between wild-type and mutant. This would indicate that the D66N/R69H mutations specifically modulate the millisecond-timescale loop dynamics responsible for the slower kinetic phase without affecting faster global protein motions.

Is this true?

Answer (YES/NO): NO